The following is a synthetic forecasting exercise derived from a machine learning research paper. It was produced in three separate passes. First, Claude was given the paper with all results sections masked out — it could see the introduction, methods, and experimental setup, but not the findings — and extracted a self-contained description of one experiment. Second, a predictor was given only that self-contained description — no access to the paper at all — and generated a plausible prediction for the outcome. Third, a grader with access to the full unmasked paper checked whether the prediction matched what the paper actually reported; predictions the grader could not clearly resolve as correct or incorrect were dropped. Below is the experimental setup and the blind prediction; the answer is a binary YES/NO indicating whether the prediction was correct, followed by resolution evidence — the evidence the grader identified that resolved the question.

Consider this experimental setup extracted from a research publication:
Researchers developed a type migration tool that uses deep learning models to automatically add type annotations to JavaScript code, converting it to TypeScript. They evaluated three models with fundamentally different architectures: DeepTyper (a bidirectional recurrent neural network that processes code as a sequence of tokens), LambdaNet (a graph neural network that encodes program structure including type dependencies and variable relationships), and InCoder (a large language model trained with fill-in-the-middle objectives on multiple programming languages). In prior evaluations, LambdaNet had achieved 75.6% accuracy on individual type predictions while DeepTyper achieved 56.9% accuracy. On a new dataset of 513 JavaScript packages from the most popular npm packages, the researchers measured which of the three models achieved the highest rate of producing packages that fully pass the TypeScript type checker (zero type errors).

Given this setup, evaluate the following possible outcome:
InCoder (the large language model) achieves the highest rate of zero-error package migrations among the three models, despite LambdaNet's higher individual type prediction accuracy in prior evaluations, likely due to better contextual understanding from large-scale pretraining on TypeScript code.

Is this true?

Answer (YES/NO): NO